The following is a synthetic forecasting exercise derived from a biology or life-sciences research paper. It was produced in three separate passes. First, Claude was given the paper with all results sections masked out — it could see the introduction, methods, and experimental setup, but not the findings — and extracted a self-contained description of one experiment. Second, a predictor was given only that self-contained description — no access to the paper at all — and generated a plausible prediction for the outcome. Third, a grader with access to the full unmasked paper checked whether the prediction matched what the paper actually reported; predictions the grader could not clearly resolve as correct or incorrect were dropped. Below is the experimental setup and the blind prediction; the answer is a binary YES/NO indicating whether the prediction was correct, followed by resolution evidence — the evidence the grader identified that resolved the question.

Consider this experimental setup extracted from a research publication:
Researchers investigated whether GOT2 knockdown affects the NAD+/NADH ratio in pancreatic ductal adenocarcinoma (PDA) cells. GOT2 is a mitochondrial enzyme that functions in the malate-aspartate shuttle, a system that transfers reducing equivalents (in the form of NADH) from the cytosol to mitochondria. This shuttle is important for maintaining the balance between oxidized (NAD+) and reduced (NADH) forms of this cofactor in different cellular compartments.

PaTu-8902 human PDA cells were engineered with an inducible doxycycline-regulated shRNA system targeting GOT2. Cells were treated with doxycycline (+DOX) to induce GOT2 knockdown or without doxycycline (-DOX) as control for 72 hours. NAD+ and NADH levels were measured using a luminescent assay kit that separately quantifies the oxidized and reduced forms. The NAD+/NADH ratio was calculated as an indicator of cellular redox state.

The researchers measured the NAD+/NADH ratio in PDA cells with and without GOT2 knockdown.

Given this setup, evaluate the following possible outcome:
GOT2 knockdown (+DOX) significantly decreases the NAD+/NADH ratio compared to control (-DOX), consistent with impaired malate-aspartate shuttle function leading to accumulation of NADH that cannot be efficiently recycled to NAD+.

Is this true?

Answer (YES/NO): YES